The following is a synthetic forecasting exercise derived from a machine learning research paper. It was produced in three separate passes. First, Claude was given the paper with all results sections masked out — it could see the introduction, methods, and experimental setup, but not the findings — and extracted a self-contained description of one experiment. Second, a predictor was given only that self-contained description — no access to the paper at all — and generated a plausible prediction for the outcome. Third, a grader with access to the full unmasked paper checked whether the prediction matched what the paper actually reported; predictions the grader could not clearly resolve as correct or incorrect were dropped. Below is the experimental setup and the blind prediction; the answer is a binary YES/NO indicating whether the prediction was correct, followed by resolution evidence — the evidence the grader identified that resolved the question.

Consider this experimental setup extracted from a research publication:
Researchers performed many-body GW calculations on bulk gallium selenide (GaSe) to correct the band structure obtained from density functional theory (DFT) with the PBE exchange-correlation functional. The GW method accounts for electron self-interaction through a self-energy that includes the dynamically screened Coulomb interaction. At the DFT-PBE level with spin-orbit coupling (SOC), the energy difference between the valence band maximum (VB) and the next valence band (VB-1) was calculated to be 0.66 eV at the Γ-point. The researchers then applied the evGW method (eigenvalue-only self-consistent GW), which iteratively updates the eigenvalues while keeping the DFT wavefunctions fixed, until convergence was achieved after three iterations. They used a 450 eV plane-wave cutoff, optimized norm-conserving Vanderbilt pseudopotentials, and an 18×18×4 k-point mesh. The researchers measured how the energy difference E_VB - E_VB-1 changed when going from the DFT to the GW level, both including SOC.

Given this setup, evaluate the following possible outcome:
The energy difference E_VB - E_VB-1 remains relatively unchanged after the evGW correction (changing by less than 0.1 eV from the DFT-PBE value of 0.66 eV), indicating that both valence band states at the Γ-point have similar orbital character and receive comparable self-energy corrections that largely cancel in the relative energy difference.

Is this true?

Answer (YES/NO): NO